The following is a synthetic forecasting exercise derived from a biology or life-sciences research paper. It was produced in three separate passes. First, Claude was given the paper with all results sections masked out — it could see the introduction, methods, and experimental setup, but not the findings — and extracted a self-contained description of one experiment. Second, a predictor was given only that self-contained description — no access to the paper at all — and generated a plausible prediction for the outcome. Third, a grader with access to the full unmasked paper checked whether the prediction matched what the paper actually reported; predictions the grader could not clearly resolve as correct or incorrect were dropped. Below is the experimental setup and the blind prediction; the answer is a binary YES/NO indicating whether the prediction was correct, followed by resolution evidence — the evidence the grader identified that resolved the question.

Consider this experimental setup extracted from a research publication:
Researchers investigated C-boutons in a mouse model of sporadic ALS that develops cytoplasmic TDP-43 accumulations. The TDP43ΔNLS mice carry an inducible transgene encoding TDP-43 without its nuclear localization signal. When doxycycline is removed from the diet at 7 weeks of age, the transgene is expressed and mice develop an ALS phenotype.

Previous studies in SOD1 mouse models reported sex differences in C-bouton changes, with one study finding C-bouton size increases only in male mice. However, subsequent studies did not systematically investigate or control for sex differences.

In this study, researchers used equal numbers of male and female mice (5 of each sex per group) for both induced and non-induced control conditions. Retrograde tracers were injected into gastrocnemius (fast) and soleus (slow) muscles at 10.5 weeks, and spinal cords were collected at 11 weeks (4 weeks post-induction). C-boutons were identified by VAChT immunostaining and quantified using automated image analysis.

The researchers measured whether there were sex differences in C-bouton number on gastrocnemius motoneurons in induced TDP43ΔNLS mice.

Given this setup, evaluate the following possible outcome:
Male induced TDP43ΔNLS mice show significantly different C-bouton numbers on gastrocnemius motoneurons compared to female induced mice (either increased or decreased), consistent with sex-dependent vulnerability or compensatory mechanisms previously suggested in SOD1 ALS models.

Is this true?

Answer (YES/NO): YES